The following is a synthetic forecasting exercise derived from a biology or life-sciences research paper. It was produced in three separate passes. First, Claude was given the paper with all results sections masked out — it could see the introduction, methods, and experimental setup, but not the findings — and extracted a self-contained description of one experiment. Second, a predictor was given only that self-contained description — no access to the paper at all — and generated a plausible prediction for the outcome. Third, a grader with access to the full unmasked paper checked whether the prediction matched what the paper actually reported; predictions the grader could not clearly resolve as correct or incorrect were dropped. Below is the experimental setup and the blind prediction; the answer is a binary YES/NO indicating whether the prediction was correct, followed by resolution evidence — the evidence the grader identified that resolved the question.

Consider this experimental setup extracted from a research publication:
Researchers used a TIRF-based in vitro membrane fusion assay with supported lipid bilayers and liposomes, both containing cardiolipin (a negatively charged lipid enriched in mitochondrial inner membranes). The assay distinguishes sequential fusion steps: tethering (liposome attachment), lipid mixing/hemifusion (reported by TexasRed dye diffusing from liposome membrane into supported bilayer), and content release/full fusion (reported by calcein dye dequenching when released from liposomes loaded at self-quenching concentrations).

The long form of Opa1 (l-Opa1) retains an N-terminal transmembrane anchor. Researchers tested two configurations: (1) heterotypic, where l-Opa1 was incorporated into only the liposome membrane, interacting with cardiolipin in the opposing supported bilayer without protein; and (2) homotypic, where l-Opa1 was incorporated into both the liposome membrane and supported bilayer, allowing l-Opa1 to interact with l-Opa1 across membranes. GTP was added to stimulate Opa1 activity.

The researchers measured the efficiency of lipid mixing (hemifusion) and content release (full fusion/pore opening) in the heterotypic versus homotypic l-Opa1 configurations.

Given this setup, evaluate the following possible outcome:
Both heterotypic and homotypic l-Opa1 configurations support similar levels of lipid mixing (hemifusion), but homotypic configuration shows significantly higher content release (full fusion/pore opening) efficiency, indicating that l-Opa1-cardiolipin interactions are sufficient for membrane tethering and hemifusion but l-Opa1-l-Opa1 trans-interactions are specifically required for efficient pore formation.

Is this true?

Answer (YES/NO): NO